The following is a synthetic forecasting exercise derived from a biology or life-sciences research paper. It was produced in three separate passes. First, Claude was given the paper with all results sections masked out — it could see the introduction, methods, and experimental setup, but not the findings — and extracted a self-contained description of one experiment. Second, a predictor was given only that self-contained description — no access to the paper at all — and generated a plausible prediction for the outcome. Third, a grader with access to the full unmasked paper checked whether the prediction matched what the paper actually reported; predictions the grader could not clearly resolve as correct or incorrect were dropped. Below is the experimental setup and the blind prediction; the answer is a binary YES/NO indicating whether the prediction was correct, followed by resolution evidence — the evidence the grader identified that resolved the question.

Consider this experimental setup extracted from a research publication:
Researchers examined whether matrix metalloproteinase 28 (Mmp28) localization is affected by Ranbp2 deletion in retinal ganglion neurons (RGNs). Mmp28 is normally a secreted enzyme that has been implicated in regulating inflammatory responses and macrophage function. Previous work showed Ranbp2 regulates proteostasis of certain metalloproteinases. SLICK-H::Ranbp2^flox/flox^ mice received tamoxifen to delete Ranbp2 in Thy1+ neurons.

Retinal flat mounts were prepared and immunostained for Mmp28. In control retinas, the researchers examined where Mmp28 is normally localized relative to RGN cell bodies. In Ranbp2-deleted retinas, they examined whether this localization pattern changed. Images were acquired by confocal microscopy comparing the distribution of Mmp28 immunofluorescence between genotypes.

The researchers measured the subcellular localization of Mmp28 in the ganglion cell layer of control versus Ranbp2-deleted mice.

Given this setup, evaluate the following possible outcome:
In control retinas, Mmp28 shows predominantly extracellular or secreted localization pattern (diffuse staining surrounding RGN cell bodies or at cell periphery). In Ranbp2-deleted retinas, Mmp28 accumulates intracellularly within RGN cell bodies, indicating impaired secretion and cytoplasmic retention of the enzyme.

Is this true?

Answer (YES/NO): YES